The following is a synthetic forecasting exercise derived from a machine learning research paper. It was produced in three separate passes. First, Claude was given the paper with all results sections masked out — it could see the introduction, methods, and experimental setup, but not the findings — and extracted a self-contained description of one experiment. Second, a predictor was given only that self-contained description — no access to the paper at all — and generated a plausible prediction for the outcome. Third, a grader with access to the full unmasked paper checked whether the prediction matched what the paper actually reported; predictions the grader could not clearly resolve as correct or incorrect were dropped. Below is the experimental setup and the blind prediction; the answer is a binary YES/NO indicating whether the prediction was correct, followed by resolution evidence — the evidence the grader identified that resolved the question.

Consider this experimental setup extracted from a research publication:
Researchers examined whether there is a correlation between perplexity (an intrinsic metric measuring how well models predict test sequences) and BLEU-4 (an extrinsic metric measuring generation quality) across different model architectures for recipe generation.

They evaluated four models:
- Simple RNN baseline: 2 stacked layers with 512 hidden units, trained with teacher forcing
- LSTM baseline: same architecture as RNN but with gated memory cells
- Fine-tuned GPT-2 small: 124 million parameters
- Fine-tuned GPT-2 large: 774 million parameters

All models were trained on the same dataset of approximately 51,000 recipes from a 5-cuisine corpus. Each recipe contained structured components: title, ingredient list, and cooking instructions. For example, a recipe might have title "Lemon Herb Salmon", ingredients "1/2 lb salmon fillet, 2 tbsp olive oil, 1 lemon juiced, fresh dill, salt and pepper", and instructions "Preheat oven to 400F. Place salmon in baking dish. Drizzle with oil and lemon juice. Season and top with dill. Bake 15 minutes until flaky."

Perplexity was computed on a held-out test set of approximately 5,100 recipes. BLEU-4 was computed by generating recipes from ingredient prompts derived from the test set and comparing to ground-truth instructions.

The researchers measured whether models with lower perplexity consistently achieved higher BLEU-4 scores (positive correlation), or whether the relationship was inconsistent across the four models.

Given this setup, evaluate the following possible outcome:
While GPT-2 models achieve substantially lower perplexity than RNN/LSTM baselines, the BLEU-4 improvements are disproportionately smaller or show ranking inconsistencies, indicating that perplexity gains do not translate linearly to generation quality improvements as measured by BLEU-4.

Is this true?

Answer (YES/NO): NO